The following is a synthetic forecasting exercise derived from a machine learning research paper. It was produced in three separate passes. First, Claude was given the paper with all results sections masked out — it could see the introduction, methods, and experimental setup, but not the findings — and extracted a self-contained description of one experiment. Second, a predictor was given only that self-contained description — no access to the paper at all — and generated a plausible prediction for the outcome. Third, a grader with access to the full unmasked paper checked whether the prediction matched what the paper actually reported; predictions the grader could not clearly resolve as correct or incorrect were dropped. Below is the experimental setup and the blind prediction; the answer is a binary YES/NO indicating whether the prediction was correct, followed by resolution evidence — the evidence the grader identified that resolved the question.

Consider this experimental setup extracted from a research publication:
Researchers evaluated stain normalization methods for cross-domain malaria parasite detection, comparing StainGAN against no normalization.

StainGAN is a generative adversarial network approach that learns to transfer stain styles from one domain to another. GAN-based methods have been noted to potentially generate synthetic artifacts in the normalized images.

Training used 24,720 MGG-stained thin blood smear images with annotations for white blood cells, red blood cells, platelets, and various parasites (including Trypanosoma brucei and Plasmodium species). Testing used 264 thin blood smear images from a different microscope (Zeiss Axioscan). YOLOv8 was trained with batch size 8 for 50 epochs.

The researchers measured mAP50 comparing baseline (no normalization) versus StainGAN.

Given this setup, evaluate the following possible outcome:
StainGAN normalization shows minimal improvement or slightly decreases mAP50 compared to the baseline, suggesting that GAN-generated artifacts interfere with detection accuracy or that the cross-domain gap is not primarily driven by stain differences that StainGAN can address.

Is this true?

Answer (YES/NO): NO